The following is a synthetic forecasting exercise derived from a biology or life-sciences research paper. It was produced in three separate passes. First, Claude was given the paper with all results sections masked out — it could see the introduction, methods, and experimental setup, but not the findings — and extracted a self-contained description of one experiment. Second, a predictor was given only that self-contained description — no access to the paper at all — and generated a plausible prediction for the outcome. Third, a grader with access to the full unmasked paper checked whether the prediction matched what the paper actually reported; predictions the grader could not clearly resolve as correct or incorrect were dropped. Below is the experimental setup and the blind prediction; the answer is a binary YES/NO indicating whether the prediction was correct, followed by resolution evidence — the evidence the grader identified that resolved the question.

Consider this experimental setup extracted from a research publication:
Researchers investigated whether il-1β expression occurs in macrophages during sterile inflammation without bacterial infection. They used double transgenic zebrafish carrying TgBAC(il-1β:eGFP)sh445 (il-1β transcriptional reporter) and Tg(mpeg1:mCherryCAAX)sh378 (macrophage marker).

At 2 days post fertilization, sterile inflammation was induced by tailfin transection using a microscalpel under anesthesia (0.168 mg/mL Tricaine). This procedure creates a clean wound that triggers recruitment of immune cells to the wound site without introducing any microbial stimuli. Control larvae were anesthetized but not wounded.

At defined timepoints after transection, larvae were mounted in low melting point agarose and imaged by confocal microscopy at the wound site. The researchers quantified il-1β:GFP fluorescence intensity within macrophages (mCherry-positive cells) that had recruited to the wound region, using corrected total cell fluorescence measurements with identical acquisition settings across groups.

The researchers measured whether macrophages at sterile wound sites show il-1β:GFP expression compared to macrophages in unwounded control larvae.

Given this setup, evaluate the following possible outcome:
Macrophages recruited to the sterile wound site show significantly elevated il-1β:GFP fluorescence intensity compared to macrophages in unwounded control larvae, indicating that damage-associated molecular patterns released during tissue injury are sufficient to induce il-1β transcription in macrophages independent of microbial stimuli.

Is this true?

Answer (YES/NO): YES